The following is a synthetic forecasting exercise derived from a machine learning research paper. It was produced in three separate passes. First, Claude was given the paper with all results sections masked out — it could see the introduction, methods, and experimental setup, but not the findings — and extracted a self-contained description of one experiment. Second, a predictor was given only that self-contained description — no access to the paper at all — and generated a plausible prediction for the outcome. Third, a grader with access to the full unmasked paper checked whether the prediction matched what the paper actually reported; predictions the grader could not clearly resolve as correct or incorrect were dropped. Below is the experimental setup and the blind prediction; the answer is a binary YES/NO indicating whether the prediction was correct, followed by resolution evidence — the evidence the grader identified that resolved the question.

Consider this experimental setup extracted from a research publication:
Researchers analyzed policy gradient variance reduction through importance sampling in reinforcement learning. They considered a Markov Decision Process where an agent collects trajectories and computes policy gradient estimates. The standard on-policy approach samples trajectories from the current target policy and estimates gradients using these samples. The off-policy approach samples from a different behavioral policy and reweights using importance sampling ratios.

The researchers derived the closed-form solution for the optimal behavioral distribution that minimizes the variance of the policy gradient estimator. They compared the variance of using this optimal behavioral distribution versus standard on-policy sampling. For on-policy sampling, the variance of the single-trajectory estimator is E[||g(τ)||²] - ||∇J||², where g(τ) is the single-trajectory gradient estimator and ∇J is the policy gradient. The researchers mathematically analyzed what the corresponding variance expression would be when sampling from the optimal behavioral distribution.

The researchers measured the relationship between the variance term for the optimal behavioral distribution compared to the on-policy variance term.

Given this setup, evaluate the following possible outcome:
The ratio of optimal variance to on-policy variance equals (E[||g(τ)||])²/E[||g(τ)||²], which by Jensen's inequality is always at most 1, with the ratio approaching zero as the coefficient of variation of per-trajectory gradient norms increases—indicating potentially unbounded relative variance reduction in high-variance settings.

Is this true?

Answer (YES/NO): NO